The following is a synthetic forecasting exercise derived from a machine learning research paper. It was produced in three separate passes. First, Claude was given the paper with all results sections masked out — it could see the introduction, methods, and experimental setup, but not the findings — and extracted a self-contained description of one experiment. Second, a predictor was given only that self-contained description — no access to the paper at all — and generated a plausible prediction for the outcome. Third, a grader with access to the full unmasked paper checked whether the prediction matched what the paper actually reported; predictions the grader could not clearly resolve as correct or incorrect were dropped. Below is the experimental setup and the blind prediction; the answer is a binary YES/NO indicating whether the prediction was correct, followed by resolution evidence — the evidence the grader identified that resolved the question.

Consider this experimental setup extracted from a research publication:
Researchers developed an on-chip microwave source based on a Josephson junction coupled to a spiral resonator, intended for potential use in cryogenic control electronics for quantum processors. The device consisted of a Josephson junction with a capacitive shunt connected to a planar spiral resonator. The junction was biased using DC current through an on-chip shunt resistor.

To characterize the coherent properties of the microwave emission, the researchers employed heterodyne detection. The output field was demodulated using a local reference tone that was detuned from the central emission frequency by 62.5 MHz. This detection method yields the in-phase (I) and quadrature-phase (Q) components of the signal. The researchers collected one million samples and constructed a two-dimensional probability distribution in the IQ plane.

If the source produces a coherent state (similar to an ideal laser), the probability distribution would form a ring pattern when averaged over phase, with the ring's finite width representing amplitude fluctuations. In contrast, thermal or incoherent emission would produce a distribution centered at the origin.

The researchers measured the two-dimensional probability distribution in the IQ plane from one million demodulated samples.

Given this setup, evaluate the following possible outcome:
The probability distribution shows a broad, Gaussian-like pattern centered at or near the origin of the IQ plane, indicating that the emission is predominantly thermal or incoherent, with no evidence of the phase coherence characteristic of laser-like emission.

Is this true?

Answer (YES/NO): NO